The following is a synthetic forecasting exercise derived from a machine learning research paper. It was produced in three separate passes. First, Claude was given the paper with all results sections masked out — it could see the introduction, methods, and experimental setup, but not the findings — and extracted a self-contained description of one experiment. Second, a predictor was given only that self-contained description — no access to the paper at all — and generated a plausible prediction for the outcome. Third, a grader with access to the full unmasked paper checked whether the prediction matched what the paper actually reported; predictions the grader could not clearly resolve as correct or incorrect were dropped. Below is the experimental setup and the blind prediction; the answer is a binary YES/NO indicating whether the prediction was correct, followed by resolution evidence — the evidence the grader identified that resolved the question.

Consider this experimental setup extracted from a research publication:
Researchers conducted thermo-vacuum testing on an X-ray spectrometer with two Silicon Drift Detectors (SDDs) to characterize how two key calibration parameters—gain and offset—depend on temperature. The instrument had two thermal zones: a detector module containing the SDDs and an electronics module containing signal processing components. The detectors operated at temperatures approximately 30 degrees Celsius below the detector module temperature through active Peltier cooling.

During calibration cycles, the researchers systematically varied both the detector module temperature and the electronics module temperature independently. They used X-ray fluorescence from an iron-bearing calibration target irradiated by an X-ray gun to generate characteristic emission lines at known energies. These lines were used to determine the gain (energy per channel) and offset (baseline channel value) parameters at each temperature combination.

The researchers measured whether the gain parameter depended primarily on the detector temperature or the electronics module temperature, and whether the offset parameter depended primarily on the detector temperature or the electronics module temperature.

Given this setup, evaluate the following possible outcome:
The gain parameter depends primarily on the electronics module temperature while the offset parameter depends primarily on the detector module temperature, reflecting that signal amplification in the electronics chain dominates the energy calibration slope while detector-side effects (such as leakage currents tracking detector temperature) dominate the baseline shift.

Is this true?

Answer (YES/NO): NO